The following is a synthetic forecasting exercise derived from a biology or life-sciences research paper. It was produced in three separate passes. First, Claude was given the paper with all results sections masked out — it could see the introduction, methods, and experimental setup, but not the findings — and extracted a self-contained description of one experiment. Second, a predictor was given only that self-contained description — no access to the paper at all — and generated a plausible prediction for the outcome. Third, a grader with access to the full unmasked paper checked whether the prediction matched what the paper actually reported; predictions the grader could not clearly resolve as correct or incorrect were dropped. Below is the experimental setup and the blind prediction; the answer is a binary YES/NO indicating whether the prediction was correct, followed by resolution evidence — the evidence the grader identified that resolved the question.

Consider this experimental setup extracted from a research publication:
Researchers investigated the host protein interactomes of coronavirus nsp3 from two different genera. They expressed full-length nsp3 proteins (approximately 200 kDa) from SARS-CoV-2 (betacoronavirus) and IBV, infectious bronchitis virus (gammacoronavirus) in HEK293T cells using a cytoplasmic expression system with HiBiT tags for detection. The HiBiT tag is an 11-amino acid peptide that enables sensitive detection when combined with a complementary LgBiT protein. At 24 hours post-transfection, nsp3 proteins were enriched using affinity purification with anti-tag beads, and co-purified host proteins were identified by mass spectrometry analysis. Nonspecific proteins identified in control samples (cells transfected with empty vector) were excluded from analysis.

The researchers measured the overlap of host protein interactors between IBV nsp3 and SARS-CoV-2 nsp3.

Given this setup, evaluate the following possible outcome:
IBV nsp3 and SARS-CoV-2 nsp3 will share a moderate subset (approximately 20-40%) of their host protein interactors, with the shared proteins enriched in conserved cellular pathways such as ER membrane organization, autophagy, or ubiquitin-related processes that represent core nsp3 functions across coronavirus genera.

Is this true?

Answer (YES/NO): NO